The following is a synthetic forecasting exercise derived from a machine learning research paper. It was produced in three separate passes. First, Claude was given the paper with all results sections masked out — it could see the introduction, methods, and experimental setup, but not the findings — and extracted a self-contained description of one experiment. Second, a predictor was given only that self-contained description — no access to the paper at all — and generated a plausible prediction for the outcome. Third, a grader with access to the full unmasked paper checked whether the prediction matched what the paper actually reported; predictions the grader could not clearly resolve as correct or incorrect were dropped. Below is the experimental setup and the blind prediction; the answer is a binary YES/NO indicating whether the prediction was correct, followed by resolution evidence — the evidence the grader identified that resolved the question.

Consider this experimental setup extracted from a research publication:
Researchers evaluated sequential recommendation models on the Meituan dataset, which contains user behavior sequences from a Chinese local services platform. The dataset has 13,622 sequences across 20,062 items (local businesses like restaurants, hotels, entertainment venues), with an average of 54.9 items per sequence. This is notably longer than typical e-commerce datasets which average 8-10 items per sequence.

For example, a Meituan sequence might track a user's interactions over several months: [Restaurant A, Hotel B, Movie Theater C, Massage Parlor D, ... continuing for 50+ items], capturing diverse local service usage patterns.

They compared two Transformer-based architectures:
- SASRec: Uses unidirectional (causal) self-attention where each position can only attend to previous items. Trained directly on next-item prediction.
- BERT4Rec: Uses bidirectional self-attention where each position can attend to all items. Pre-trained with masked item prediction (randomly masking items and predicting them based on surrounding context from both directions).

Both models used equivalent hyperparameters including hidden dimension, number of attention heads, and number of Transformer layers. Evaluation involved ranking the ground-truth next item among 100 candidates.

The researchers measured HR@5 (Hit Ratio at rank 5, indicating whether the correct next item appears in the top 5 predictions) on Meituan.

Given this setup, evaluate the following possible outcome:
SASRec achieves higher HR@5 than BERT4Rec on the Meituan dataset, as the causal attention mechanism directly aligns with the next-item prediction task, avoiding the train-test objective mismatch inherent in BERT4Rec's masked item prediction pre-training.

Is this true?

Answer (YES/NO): YES